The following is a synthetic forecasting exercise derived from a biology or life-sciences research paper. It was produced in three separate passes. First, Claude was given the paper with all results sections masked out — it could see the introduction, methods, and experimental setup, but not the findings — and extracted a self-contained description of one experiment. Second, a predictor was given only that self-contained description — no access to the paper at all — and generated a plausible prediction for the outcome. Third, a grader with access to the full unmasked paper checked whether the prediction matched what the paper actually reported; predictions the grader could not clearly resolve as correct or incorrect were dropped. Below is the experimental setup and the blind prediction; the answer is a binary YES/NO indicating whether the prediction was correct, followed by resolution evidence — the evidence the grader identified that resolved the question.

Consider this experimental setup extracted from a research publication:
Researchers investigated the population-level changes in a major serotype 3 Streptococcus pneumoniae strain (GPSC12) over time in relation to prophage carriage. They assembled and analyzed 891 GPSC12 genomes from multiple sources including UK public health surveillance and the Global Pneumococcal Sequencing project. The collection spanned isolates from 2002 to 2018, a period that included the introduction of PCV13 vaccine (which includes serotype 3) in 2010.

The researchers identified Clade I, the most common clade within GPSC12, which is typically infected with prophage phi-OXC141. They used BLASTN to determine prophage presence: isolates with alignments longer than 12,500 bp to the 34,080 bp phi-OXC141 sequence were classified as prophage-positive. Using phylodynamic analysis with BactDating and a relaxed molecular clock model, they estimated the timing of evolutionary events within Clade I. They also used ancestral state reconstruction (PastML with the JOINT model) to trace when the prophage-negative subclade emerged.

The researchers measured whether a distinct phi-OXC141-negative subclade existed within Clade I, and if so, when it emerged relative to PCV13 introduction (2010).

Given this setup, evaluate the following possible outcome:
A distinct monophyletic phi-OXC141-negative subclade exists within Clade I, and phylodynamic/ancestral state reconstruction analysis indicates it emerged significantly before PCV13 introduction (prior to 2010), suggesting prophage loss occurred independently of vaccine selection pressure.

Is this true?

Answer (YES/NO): YES